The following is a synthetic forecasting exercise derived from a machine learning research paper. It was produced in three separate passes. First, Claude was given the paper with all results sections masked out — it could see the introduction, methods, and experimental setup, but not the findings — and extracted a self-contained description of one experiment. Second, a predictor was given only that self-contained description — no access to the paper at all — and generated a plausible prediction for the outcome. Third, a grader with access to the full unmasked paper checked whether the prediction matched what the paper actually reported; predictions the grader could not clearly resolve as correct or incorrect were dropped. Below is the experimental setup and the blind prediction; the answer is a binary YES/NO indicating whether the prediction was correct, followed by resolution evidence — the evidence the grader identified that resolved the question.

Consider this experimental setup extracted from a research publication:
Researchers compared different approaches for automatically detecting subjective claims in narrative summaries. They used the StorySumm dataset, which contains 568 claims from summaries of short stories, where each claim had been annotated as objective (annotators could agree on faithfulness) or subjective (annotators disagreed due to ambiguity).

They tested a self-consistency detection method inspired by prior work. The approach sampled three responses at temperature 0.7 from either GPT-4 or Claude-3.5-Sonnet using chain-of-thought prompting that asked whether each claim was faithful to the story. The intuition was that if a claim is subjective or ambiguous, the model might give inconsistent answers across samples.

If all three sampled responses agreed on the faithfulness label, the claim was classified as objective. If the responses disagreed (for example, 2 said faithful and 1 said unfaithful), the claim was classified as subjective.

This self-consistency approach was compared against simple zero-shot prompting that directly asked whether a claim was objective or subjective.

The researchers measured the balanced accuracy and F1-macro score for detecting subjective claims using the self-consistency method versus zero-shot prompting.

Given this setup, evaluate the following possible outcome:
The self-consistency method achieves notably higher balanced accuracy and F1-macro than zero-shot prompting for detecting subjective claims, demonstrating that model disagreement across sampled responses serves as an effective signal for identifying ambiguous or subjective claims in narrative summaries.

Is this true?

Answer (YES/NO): NO